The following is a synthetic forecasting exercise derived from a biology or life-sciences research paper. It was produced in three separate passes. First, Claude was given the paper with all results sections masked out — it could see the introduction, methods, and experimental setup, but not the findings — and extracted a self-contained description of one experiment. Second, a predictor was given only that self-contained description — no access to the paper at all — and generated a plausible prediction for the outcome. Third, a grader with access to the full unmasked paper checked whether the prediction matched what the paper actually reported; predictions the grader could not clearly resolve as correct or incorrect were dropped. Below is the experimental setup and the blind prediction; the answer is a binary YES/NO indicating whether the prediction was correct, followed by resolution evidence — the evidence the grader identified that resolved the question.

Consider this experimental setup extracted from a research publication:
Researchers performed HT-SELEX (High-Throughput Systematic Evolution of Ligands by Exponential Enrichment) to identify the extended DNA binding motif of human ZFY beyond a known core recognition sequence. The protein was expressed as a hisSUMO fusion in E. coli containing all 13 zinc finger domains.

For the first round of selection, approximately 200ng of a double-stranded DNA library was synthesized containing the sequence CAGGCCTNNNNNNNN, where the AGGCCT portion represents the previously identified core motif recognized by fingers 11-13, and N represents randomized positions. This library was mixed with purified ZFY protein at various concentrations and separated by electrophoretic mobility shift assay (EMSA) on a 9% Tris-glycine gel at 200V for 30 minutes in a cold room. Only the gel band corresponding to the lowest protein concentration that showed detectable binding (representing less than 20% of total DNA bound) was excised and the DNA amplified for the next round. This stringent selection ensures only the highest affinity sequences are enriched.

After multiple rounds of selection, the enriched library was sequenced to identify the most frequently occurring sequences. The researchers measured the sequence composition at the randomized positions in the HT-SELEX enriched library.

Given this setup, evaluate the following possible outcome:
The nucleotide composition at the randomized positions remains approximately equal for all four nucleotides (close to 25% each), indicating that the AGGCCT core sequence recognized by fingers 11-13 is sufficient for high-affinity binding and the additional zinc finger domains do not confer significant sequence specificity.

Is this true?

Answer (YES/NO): NO